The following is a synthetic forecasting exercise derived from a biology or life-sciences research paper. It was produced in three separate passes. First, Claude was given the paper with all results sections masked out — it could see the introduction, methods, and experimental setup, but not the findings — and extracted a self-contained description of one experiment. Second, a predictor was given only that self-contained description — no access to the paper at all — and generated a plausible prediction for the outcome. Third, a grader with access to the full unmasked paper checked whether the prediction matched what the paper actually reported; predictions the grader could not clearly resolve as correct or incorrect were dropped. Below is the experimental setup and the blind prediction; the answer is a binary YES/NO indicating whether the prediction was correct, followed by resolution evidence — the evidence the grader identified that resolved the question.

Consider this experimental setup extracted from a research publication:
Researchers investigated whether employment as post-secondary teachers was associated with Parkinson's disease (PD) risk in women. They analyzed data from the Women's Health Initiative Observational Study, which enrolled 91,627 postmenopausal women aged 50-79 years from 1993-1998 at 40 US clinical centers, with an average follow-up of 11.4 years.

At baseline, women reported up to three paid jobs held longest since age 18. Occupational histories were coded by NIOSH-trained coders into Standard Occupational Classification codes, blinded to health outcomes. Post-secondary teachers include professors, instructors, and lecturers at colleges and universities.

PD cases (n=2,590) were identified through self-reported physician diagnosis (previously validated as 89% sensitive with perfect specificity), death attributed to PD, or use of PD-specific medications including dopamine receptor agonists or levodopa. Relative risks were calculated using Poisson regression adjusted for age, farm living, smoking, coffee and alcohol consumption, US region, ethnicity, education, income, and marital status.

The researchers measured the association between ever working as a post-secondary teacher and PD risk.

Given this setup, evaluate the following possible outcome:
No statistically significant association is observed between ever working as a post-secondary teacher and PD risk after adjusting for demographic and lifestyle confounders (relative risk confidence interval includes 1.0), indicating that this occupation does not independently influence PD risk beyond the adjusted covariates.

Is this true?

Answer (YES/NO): YES